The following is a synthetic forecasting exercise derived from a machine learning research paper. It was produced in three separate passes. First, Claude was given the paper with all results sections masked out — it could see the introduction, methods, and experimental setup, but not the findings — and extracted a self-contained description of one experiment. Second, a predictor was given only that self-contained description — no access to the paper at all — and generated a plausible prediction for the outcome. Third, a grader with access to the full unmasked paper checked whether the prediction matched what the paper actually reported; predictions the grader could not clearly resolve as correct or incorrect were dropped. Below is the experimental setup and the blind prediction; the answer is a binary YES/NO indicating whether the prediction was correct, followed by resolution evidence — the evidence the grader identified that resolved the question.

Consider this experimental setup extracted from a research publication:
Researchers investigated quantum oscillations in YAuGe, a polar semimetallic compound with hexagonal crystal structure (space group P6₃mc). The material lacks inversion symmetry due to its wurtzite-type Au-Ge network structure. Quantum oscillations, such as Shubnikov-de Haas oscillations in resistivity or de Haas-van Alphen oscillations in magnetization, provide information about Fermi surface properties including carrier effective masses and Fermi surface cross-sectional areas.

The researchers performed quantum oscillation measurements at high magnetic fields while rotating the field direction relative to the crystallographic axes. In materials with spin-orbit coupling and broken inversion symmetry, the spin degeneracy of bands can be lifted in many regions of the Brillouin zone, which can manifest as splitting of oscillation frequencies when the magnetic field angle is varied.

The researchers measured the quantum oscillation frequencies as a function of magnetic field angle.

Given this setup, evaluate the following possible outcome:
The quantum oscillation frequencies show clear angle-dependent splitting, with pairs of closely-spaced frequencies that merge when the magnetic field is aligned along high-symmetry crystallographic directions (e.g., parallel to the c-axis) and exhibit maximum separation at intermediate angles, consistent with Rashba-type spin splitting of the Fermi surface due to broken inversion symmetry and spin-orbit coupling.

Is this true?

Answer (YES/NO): NO